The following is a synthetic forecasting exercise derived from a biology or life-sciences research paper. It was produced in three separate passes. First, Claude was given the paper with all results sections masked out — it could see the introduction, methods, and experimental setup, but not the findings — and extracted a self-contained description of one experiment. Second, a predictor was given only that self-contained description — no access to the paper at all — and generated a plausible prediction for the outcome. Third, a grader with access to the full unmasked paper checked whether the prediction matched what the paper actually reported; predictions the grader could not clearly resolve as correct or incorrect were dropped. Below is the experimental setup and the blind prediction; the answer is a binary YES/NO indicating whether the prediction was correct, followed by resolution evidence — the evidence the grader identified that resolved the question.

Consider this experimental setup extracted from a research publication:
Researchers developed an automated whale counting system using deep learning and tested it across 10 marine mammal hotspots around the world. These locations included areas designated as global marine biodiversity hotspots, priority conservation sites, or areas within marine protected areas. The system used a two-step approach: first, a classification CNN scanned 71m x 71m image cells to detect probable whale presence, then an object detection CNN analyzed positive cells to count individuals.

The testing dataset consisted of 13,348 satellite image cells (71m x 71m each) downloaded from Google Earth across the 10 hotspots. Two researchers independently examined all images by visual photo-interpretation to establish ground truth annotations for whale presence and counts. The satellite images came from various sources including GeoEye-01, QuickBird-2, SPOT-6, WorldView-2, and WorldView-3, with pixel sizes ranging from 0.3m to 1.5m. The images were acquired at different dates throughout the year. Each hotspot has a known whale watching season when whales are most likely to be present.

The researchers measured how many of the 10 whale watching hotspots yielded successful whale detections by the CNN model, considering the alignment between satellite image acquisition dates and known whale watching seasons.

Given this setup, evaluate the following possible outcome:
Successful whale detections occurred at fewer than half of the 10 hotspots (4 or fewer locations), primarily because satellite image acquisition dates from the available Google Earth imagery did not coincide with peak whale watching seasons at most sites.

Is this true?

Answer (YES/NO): NO